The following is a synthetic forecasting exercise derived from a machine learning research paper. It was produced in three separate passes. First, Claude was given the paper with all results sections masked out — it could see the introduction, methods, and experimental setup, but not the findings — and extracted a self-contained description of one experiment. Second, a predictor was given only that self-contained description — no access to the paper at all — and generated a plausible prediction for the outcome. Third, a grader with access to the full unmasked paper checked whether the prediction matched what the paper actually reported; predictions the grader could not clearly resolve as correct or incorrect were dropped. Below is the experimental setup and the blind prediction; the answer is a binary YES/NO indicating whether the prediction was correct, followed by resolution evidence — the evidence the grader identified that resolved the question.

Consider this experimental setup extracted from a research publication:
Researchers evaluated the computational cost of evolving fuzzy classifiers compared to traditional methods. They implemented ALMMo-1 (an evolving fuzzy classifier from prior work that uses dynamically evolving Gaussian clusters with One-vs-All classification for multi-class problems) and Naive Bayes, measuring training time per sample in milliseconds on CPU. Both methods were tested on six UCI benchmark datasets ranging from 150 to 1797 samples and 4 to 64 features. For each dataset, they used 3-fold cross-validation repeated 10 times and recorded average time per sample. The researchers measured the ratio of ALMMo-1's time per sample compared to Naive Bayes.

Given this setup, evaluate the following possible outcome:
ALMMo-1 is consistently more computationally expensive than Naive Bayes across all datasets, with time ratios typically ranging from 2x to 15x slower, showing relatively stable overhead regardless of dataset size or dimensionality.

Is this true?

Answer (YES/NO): NO